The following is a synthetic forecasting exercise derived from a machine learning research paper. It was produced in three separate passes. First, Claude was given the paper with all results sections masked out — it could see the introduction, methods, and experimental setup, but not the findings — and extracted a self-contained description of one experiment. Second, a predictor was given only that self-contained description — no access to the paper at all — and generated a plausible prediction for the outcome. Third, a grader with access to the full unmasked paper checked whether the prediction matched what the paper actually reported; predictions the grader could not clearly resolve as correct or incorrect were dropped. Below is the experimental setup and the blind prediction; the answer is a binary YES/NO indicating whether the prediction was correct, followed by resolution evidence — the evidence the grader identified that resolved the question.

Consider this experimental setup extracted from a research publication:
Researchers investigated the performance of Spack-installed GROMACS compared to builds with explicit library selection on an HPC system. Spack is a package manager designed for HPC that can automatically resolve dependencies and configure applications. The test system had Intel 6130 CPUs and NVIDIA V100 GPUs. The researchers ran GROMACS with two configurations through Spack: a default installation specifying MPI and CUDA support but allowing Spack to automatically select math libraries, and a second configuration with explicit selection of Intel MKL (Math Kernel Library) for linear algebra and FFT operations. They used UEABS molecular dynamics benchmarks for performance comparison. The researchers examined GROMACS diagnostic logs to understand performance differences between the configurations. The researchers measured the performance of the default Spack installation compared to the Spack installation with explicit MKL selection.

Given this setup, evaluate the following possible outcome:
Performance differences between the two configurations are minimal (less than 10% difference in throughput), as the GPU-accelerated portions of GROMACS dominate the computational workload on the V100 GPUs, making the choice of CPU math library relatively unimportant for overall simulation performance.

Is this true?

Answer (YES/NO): NO